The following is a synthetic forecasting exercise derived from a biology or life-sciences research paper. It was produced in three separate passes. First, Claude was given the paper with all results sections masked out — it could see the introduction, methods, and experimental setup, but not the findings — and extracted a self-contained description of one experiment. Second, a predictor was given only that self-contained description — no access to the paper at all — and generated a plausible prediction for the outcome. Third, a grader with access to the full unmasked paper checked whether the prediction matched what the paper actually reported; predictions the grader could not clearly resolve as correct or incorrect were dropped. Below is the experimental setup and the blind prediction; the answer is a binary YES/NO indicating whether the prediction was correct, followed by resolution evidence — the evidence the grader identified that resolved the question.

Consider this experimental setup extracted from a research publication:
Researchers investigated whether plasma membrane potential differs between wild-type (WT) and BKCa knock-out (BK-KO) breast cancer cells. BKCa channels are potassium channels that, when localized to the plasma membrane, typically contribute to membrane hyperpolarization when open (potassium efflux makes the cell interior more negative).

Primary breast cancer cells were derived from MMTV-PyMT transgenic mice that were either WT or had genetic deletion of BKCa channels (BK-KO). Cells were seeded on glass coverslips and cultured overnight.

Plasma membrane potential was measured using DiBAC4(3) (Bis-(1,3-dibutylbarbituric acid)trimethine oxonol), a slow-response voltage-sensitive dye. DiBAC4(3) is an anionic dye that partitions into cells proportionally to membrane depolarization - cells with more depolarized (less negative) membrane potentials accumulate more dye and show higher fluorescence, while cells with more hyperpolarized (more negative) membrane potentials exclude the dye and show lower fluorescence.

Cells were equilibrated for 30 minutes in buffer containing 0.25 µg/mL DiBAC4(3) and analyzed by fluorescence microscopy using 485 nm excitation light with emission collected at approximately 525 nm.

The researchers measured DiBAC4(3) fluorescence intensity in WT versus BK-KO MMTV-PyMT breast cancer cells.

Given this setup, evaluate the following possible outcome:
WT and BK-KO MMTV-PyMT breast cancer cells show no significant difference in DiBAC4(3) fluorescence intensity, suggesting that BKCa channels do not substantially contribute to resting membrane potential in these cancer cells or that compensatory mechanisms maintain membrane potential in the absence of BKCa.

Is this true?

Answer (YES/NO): NO